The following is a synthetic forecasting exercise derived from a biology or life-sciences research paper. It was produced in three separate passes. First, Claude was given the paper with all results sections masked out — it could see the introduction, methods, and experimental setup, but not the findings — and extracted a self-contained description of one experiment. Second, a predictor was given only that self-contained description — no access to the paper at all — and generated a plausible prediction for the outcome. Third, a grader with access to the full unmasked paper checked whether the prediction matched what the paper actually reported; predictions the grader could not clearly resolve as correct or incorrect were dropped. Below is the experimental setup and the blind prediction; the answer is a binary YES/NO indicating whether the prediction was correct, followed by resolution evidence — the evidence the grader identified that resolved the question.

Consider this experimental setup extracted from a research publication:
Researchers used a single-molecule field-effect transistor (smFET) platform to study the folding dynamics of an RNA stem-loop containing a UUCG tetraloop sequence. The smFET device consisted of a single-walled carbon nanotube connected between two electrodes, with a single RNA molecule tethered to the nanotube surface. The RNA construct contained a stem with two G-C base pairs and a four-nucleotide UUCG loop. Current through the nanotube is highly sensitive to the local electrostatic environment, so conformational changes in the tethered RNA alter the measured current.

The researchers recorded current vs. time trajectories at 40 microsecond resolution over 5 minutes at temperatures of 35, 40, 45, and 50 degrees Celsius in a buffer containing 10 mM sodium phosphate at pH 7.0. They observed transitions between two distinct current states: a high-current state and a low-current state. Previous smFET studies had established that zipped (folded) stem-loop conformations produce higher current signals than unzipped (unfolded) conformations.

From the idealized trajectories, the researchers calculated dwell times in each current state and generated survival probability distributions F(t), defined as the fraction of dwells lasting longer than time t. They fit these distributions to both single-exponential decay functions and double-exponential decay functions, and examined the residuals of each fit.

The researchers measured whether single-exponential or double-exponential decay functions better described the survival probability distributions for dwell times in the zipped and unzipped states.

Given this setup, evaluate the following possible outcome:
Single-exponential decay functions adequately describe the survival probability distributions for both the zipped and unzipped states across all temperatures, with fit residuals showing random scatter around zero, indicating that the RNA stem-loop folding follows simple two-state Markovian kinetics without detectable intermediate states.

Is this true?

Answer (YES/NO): NO